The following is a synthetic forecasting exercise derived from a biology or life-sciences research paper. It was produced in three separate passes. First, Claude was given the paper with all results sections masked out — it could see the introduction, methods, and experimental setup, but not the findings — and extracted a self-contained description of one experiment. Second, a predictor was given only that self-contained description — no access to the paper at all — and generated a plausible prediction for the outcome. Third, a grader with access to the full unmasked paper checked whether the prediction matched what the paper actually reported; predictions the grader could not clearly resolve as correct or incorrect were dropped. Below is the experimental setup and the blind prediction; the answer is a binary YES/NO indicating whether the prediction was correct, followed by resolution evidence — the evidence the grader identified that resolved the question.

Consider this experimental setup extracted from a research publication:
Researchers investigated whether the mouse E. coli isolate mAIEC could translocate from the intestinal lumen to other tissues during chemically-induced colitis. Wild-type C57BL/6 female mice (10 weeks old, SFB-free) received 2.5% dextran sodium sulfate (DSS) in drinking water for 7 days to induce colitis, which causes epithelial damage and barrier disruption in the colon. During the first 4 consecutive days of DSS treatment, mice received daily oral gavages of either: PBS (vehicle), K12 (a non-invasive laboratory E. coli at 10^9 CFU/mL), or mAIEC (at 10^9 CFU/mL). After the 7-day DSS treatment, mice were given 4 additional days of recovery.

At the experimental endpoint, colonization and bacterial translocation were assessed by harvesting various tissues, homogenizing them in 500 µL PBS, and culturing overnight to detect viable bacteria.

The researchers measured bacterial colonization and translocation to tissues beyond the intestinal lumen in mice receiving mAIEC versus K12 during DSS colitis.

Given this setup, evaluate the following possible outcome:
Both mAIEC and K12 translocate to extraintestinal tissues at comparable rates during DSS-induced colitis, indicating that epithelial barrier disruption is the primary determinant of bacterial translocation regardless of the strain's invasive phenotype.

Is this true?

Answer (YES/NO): NO